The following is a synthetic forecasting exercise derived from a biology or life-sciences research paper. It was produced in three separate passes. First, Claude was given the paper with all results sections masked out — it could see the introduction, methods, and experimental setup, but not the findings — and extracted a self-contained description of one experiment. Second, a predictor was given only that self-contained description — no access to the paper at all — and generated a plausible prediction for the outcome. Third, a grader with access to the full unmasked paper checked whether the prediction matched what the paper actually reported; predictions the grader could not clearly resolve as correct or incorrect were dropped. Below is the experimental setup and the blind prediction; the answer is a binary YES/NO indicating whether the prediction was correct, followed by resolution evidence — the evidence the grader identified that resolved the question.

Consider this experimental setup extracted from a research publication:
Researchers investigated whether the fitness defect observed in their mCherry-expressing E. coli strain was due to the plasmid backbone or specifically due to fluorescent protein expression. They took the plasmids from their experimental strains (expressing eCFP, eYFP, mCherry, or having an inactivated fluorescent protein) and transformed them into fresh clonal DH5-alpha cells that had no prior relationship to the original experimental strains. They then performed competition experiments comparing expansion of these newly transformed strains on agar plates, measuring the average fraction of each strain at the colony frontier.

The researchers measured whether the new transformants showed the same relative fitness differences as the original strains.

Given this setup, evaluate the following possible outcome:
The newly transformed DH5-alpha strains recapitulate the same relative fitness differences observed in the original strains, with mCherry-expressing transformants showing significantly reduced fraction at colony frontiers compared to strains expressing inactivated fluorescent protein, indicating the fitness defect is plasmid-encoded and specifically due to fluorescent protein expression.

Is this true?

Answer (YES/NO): YES